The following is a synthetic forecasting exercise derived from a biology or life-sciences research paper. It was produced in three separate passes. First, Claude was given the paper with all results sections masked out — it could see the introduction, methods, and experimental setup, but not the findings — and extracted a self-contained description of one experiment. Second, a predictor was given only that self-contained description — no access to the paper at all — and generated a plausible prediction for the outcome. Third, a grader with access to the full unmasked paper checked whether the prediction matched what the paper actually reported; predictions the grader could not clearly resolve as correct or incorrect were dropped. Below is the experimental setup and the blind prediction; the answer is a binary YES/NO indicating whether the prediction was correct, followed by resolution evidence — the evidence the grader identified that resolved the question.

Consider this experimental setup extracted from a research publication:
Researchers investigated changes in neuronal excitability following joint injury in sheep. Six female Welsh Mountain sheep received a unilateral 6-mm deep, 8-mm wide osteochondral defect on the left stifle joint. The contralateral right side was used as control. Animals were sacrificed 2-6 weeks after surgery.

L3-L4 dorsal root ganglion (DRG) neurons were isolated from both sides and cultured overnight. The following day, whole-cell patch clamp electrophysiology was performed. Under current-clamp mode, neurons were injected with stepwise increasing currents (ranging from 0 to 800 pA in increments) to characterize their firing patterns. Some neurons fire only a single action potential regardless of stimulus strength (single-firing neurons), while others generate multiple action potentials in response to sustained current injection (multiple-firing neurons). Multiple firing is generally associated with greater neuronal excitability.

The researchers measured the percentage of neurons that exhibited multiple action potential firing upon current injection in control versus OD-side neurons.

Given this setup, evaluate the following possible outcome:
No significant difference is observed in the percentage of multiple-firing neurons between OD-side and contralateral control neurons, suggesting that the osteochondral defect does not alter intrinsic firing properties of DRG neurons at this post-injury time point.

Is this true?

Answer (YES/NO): NO